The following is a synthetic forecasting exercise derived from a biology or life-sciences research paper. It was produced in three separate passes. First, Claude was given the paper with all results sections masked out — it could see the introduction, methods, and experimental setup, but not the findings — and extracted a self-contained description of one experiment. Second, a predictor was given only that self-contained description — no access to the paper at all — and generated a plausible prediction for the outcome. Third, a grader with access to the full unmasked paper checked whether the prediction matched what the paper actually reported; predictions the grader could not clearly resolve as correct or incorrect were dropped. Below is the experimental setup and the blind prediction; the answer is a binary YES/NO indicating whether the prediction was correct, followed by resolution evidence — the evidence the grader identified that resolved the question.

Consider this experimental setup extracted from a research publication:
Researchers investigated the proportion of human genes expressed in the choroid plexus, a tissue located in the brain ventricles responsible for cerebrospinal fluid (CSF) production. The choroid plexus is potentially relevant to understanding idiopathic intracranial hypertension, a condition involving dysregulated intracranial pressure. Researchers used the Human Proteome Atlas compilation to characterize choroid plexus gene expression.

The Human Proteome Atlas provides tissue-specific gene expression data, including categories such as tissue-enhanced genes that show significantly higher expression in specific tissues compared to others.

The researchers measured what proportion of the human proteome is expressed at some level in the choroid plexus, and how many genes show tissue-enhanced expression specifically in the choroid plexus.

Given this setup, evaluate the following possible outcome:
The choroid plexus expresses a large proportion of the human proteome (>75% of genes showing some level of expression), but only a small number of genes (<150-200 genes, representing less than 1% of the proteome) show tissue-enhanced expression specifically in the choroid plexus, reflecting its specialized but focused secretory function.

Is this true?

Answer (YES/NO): NO